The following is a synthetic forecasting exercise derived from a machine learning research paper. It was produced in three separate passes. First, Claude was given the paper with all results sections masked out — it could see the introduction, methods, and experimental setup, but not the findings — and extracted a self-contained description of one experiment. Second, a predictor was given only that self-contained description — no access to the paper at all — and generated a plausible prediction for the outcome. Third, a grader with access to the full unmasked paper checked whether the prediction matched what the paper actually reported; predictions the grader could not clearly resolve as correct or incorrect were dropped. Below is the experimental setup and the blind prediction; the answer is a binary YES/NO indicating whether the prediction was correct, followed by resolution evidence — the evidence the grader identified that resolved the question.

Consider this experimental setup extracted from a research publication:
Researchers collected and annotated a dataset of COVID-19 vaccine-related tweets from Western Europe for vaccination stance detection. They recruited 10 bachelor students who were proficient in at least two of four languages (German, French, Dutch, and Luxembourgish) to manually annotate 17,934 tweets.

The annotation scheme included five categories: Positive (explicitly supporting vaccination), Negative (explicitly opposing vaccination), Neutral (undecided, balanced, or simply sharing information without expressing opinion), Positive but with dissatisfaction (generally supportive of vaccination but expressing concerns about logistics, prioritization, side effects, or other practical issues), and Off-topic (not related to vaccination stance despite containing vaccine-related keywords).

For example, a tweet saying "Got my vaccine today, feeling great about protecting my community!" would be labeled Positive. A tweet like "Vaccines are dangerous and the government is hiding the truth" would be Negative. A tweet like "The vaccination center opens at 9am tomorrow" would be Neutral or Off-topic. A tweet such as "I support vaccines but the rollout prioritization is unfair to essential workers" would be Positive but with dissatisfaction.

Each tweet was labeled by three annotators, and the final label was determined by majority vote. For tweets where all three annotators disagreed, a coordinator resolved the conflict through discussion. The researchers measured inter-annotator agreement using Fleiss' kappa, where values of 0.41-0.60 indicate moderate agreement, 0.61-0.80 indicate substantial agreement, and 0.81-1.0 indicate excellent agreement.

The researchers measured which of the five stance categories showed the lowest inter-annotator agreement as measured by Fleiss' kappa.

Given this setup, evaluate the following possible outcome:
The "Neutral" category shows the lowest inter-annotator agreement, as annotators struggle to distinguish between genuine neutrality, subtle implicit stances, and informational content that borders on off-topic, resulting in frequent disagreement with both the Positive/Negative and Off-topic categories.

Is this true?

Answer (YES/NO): NO